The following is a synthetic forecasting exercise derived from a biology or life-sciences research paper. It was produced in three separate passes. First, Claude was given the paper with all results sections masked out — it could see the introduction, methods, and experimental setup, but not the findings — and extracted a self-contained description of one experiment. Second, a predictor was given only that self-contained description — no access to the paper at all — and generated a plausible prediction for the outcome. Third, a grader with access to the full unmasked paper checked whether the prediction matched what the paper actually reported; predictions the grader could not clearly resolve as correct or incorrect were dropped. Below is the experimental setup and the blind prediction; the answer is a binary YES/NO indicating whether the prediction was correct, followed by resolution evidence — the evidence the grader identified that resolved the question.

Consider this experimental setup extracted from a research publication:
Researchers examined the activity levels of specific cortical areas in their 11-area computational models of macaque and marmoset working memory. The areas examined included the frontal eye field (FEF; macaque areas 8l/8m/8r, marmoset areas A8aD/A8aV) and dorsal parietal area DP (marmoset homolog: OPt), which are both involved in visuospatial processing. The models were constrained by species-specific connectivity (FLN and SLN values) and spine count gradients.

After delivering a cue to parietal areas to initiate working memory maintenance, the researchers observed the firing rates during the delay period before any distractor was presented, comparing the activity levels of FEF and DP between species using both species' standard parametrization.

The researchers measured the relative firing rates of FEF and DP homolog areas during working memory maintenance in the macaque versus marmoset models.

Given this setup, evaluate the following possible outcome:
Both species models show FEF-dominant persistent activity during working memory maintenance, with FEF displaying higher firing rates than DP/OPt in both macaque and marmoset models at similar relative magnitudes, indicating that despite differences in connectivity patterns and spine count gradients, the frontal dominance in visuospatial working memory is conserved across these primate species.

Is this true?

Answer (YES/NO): NO